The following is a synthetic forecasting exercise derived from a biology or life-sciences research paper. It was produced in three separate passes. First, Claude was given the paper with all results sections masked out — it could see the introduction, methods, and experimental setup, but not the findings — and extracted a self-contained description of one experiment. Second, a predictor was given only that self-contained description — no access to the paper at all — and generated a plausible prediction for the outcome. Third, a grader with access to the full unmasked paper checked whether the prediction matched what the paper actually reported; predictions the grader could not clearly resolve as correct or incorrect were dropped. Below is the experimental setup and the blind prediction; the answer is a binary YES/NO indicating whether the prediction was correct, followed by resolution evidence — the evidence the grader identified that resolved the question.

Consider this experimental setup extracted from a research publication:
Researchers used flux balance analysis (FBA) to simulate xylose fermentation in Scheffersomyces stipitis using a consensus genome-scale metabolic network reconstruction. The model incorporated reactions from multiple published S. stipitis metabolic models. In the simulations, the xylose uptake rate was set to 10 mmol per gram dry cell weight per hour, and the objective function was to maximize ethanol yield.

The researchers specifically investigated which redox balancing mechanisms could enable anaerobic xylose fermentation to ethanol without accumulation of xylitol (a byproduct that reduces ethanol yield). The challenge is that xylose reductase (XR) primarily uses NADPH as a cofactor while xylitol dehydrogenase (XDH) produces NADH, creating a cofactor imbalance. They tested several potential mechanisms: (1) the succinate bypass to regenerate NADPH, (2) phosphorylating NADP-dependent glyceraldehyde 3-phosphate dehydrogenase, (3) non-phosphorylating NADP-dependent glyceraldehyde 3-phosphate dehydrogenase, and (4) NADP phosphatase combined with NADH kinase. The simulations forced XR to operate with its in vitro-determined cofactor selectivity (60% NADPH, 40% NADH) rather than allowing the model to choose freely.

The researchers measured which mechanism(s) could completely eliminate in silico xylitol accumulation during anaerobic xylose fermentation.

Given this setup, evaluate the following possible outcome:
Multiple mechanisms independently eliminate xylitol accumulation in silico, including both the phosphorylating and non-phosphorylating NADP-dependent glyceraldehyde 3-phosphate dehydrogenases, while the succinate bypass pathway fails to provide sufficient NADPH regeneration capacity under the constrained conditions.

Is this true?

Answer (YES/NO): YES